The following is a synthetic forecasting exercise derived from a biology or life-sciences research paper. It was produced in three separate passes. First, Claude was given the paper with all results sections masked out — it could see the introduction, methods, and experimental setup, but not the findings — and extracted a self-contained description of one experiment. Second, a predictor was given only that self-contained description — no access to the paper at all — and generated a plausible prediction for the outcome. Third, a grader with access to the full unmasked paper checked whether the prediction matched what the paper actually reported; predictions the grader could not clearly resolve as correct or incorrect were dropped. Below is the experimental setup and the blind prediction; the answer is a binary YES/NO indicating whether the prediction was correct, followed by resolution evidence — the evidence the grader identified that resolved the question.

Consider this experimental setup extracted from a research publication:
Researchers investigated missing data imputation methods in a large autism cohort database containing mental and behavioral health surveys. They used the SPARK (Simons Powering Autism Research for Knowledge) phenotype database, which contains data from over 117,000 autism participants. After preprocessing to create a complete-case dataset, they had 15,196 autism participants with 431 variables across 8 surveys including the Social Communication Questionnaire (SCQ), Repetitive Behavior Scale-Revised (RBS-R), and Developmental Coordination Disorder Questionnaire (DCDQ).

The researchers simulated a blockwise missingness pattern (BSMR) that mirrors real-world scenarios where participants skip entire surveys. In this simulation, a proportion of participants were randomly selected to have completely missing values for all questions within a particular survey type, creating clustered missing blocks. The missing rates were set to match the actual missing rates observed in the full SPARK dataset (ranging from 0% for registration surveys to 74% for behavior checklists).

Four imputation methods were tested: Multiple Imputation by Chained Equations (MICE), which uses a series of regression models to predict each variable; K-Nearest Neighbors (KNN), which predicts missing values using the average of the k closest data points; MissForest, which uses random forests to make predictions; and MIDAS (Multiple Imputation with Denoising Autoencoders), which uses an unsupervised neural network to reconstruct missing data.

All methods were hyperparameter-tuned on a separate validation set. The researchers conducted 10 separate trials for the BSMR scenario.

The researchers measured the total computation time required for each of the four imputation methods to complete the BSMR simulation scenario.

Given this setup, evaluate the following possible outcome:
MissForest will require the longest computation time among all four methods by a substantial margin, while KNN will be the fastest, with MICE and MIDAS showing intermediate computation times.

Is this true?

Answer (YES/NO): NO